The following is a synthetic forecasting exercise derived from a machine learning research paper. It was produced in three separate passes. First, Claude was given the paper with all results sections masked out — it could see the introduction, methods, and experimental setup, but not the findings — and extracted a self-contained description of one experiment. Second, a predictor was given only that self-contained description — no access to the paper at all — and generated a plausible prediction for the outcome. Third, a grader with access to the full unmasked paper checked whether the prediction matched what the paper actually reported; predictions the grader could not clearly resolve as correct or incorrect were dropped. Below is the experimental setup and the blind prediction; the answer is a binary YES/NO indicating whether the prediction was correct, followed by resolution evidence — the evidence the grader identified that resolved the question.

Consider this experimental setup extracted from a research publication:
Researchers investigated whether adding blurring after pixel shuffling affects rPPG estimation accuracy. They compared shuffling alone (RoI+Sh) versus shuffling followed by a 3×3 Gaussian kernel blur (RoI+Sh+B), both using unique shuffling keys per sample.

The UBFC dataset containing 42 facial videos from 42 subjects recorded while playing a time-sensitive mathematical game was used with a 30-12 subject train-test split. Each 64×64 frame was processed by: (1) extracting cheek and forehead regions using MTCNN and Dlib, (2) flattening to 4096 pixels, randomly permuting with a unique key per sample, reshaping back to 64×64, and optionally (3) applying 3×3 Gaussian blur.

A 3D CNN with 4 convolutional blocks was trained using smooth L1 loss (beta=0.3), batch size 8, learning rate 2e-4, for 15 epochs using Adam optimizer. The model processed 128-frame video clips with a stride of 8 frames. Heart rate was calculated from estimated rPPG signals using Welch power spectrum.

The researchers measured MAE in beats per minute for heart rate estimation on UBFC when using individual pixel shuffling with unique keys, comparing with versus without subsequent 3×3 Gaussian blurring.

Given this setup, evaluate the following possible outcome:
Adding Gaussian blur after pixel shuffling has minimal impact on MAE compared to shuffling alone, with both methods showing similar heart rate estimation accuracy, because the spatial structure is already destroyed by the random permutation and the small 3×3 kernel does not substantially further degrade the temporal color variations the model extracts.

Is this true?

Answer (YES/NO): YES